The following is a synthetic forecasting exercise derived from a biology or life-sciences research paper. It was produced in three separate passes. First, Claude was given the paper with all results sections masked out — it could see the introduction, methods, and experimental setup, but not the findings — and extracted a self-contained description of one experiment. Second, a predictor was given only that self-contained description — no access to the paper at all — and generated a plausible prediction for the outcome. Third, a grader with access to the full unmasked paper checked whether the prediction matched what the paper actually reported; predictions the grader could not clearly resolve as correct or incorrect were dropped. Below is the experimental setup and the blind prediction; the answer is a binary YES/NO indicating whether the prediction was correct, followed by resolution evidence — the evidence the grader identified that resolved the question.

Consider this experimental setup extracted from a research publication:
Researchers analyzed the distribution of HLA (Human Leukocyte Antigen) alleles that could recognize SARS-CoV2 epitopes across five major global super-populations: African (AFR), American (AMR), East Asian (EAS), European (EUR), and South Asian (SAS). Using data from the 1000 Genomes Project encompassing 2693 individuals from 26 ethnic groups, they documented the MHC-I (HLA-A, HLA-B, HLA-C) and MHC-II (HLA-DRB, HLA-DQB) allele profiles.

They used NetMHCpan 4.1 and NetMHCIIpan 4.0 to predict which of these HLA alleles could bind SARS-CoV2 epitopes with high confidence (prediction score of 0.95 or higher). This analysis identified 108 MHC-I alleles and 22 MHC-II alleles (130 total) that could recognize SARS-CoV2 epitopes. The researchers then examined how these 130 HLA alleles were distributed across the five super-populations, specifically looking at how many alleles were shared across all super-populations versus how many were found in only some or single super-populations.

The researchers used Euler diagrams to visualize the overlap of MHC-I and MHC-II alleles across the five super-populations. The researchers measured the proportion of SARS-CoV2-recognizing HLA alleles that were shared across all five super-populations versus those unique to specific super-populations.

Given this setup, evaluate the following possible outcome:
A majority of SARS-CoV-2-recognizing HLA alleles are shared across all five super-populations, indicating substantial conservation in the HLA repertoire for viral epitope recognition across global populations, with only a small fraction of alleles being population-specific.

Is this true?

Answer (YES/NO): NO